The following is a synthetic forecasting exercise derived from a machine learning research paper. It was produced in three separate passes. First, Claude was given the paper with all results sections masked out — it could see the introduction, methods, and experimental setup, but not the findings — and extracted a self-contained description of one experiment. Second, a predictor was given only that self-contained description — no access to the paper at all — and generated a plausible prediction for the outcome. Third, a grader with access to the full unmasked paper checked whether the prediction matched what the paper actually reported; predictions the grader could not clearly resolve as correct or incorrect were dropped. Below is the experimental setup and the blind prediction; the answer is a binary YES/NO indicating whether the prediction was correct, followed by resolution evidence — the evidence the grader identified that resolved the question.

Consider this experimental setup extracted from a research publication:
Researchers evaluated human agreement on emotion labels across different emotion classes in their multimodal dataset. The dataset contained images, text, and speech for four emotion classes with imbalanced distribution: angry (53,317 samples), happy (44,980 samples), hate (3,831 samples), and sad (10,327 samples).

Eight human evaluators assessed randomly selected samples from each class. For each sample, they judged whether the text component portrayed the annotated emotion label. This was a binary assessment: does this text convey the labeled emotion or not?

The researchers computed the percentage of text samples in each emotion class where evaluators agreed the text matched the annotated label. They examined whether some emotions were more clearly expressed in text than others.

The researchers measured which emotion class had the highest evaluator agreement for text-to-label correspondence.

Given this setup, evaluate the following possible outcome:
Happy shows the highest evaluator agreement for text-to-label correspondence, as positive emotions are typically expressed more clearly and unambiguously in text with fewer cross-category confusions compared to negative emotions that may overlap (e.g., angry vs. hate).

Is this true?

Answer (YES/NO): NO